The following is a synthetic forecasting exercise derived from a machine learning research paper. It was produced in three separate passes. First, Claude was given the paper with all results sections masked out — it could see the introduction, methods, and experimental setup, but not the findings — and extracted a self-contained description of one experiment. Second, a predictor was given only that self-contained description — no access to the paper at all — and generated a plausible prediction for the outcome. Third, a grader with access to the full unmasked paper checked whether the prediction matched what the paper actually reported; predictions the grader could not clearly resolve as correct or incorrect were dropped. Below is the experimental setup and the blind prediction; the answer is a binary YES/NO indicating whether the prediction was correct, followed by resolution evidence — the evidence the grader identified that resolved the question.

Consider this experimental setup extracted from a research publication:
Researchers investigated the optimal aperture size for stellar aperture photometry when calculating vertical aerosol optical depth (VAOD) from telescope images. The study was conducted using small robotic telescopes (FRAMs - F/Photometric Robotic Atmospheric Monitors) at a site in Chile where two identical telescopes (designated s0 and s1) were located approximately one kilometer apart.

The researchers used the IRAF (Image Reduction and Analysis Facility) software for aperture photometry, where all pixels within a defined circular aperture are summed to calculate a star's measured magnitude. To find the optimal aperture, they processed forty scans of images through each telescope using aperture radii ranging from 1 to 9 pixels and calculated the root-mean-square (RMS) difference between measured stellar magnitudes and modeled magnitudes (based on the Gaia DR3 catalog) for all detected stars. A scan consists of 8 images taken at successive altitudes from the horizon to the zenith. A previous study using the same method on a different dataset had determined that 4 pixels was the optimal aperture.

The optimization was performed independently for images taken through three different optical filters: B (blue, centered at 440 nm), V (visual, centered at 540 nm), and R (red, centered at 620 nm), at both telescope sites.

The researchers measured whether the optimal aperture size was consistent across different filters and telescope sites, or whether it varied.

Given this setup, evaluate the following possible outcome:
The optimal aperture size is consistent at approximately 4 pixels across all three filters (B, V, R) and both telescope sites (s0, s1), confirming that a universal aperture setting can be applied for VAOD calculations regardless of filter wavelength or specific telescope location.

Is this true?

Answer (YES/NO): NO